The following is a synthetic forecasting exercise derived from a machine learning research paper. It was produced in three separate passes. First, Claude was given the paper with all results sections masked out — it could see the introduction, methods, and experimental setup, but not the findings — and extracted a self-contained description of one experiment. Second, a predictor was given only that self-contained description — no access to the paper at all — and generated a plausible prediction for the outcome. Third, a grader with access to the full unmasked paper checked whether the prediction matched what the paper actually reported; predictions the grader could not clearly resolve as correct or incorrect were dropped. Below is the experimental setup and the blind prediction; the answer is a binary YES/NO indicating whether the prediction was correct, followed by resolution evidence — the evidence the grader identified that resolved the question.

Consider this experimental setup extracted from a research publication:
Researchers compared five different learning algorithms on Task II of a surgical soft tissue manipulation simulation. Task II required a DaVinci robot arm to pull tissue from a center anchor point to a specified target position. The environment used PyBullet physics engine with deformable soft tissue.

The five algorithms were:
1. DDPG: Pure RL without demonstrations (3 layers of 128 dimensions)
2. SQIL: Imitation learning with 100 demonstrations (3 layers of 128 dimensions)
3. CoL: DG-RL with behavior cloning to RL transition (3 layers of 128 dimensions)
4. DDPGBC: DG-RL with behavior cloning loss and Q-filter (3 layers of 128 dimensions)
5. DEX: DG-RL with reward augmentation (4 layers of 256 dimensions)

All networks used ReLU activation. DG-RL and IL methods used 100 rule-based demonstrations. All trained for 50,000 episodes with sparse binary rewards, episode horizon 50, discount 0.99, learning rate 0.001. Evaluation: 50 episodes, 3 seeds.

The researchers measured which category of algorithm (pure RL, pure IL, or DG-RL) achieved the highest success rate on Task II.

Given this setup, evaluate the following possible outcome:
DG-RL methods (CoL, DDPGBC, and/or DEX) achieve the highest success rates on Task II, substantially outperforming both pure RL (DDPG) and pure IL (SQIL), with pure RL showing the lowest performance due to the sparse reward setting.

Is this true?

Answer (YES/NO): NO